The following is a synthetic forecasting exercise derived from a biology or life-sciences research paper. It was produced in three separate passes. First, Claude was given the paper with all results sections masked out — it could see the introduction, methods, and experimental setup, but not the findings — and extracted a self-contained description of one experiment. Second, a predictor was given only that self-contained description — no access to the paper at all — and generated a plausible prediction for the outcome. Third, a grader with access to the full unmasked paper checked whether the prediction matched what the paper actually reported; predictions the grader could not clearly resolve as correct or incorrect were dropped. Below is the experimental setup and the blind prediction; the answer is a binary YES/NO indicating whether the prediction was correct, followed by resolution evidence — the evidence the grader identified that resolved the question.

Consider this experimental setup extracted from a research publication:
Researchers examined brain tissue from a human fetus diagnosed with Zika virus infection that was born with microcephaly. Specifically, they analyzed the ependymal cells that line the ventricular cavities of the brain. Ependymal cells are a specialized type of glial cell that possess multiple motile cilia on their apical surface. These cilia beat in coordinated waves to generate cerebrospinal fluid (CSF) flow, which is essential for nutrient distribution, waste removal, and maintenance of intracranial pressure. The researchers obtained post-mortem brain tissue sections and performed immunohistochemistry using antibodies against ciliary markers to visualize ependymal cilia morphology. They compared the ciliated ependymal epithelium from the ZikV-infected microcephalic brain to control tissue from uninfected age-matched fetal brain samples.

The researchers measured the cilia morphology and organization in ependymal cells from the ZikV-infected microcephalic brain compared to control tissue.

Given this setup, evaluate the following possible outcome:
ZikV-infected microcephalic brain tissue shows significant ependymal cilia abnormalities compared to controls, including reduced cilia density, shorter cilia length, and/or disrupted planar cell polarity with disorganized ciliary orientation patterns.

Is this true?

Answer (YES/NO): YES